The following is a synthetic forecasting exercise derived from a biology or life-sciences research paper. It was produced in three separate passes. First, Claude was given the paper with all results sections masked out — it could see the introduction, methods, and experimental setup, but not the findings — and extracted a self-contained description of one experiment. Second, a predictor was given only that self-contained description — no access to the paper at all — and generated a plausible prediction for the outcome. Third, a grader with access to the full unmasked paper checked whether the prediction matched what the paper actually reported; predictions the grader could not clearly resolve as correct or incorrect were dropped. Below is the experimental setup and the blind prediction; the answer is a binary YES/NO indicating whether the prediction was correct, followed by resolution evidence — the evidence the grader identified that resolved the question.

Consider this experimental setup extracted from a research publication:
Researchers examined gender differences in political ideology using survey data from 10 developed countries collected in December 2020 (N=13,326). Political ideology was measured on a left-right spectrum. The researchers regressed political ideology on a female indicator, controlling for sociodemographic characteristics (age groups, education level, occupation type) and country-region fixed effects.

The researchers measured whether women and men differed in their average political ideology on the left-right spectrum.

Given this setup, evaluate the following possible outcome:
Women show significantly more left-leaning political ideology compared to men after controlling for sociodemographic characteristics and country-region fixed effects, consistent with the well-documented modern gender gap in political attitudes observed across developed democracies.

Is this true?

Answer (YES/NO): YES